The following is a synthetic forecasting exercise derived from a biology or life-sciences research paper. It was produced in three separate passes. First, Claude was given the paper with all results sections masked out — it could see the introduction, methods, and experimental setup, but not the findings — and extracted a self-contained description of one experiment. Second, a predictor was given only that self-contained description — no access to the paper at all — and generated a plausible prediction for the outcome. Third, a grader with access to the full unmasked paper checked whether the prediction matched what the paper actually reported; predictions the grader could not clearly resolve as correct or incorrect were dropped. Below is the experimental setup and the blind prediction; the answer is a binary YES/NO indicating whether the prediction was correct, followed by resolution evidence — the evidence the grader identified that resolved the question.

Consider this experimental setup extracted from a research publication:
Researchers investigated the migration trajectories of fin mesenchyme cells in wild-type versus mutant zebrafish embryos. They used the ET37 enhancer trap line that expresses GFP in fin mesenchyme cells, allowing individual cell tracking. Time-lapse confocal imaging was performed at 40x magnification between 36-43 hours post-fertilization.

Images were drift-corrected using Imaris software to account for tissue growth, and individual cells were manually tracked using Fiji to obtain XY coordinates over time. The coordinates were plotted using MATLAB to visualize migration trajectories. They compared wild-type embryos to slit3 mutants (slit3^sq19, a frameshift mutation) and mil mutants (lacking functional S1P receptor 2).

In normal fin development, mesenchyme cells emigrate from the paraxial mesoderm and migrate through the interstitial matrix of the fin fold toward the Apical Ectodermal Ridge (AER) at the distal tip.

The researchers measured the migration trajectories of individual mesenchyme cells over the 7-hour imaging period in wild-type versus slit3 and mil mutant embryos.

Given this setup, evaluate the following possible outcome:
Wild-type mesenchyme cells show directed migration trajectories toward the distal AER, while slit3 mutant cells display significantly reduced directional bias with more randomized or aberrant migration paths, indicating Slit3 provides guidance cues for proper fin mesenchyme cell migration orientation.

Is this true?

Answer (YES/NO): YES